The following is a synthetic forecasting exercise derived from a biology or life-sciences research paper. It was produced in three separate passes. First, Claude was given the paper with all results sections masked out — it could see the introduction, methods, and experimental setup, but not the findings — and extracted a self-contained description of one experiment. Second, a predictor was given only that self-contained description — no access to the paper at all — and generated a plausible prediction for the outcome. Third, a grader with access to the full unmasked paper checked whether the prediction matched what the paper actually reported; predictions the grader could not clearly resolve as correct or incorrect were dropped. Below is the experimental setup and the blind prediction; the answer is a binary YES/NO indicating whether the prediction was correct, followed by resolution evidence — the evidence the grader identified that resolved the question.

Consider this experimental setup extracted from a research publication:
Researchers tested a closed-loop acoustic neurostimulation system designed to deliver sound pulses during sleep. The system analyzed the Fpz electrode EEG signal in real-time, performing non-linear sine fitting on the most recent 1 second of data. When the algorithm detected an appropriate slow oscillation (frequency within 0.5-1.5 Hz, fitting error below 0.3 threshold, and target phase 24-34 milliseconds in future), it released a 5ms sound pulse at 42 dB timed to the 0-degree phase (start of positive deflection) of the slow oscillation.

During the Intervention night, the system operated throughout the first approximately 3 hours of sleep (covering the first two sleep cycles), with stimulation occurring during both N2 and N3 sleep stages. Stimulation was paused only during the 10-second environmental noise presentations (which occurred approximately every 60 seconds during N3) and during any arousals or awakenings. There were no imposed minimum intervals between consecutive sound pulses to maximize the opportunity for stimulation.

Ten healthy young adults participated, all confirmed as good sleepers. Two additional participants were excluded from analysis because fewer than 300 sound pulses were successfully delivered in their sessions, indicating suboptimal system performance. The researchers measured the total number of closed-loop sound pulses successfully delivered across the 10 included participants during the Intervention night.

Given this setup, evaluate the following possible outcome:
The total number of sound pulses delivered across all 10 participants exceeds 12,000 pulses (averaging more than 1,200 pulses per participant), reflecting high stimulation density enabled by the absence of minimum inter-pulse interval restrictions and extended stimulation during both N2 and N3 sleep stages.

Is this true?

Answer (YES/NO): NO